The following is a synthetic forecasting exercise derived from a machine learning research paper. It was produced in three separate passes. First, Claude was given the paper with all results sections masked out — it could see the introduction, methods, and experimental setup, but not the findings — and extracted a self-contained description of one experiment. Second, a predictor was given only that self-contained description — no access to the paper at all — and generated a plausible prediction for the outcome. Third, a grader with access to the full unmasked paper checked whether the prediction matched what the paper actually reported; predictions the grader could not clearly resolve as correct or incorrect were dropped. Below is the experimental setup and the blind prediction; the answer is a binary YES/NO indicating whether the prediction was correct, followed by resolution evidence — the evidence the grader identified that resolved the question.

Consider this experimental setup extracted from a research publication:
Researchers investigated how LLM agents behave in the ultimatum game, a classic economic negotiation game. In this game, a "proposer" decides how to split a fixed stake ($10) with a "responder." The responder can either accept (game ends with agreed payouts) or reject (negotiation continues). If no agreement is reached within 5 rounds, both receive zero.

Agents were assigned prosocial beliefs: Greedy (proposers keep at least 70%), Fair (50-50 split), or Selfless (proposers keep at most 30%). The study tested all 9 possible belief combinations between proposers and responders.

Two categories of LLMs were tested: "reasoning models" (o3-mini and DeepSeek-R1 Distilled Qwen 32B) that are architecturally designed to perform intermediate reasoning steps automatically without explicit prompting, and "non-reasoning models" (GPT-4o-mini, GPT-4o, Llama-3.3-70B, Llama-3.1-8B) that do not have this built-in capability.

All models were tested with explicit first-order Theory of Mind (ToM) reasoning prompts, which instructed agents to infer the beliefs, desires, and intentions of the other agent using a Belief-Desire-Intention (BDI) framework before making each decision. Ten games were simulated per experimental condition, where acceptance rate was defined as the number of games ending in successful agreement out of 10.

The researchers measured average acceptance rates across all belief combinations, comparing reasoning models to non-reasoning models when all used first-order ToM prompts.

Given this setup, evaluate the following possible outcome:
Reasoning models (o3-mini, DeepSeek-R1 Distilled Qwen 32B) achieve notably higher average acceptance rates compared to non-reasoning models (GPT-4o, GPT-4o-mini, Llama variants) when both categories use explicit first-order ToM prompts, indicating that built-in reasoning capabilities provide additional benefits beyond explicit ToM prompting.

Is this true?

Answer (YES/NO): NO